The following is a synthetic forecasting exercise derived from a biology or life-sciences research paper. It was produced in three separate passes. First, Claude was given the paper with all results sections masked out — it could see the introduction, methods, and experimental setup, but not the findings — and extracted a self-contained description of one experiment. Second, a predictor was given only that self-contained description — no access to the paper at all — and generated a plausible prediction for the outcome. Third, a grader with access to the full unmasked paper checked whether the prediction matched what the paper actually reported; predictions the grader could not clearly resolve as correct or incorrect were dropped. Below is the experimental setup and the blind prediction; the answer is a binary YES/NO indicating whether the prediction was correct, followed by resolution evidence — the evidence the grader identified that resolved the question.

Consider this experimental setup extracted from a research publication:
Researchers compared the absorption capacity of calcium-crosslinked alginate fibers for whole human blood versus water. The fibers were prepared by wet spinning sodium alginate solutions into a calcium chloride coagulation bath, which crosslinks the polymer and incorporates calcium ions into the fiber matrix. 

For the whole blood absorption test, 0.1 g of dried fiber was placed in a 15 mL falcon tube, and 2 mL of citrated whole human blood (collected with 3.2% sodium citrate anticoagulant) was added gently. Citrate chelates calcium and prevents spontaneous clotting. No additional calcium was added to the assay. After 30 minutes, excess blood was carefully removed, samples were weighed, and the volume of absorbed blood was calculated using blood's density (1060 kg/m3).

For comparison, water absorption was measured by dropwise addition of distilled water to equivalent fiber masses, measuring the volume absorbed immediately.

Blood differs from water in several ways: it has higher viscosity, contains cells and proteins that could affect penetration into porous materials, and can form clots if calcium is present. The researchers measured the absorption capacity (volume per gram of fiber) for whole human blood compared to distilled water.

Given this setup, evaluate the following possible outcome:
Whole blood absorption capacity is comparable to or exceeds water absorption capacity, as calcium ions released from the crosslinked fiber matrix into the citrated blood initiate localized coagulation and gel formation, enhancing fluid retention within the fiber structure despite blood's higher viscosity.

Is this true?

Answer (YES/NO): YES